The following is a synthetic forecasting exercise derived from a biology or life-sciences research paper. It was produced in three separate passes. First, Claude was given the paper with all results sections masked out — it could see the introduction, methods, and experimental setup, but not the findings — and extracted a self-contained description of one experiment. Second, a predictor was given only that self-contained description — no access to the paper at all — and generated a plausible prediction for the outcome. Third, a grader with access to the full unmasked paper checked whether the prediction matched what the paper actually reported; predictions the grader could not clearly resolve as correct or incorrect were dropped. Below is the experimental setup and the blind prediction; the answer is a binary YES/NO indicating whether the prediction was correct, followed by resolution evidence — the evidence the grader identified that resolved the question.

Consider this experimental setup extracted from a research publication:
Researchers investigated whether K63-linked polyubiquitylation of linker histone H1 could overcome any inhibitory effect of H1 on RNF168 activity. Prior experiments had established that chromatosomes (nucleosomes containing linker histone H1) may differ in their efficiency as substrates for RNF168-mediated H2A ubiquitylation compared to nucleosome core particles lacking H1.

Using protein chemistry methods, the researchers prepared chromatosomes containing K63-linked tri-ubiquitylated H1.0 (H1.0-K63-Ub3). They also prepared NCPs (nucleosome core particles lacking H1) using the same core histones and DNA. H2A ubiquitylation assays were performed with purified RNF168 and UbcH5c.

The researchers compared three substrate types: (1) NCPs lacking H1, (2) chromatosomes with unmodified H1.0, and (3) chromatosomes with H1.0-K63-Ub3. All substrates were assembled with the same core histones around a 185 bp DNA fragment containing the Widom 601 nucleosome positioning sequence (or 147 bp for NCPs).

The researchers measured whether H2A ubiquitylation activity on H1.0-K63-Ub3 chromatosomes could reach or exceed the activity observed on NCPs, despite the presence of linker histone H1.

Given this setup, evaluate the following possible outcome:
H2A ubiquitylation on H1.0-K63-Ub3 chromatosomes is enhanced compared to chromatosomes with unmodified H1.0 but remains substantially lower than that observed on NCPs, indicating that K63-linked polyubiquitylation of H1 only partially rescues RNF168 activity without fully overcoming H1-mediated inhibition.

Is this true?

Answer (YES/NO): NO